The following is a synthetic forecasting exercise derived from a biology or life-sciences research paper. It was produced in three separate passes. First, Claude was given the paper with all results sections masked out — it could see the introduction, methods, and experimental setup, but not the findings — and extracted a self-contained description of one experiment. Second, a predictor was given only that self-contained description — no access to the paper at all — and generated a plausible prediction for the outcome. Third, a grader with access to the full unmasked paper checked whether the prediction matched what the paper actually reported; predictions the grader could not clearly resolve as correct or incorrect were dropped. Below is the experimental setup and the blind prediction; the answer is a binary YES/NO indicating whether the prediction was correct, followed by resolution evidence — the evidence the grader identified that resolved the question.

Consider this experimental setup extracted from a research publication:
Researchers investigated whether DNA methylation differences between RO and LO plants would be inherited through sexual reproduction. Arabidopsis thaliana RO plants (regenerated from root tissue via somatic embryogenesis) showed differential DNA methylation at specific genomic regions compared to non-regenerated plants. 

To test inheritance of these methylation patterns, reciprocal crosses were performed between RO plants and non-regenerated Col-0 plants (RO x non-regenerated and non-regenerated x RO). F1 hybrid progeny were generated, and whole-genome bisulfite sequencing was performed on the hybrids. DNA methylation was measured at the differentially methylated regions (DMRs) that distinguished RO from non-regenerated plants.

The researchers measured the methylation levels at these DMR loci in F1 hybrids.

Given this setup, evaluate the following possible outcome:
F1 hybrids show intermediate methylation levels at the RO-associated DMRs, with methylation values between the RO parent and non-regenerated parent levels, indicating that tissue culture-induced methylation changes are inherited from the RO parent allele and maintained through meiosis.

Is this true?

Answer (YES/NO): YES